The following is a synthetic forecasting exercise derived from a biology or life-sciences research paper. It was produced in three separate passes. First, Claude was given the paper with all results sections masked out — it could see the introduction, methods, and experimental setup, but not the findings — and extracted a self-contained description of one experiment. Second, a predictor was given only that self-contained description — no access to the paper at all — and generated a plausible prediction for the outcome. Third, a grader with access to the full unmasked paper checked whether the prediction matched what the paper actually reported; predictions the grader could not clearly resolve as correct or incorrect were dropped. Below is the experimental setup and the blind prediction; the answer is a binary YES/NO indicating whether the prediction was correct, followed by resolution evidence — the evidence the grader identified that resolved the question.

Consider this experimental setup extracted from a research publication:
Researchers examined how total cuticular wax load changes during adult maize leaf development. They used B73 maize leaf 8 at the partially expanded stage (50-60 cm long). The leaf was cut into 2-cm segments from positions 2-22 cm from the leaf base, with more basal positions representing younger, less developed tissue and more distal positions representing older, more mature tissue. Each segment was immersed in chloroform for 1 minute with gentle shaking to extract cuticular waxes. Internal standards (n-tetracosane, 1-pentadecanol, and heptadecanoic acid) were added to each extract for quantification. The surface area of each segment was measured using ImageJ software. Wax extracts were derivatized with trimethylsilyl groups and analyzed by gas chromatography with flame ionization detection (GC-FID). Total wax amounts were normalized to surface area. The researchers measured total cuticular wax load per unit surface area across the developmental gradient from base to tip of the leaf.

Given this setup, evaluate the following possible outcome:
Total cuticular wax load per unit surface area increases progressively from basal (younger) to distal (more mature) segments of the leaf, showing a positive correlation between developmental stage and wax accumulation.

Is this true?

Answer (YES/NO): NO